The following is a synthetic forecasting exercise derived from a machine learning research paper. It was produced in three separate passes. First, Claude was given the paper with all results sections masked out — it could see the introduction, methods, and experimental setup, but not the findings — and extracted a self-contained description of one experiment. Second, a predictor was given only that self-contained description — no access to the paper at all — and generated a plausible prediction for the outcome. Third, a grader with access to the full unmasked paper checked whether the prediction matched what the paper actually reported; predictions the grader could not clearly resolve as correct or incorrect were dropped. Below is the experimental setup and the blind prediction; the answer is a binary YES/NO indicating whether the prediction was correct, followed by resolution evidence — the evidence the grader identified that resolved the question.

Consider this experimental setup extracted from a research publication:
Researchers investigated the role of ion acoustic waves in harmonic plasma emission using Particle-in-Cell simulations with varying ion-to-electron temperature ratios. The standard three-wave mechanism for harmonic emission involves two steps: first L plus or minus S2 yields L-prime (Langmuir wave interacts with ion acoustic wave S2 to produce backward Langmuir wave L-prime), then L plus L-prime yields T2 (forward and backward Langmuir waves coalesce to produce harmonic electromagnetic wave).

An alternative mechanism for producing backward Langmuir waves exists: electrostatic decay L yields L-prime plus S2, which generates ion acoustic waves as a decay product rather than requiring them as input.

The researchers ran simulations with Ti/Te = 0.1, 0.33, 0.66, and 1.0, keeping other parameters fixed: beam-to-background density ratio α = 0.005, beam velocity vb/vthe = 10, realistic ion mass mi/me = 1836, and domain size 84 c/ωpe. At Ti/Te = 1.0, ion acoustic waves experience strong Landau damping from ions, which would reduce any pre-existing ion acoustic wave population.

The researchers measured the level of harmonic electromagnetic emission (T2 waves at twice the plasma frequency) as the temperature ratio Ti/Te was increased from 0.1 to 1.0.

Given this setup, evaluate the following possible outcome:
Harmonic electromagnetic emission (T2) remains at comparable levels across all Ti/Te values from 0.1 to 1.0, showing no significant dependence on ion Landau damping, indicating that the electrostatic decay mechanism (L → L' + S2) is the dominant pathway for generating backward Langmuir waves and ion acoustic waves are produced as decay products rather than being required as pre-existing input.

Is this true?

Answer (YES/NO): NO